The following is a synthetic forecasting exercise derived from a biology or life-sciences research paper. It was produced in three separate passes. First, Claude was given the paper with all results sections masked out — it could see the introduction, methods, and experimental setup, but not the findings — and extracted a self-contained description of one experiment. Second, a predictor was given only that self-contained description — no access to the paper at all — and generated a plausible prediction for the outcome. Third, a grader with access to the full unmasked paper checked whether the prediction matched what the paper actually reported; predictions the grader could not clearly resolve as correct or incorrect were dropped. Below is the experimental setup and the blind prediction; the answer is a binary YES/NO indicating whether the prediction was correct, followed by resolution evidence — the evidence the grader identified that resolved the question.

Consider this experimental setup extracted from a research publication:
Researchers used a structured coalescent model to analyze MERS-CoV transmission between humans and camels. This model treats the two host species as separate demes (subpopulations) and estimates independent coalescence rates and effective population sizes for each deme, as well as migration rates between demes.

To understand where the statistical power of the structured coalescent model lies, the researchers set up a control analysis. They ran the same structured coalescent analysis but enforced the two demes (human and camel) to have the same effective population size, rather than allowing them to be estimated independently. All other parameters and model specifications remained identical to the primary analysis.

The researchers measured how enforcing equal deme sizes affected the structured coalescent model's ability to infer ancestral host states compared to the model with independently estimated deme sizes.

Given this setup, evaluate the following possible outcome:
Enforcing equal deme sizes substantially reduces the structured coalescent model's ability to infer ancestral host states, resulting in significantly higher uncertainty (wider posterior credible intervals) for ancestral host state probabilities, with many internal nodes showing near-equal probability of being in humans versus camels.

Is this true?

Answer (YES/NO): NO